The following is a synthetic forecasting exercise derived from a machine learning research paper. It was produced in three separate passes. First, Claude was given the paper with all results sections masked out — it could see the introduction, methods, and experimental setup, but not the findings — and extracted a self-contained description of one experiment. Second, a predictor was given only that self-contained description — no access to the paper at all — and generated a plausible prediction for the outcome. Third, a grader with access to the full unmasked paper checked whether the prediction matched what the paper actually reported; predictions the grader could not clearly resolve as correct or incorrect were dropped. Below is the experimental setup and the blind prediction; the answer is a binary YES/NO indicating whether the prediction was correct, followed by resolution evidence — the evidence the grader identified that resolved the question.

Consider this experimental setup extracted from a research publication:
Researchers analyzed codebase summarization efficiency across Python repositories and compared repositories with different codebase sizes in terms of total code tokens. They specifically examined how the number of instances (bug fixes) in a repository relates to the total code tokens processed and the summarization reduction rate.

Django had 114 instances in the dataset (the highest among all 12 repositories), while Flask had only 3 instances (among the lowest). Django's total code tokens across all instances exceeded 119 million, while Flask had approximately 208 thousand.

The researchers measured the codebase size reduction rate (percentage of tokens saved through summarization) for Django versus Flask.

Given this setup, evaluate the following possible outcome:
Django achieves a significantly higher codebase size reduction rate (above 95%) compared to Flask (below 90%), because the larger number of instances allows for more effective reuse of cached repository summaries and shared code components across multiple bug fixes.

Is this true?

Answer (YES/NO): NO